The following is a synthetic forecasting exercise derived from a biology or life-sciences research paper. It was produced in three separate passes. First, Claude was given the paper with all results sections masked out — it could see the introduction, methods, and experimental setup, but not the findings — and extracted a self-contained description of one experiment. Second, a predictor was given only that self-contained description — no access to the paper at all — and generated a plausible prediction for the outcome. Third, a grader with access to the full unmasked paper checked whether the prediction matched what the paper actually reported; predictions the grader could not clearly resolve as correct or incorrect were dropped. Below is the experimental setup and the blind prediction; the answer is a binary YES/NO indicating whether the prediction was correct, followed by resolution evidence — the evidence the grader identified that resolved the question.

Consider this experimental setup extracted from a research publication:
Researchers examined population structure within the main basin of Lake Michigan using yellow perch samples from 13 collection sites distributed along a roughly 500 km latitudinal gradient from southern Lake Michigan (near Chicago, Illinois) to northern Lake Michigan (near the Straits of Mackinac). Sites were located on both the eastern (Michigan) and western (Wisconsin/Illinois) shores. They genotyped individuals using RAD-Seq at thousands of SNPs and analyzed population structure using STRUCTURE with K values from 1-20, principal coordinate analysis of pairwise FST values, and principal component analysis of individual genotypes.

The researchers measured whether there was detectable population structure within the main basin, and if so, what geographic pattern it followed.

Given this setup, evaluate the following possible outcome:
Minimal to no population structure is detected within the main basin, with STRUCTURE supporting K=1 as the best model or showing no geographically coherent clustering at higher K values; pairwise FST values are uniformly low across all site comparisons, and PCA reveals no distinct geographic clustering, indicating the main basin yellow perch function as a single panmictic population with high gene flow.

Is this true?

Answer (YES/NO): NO